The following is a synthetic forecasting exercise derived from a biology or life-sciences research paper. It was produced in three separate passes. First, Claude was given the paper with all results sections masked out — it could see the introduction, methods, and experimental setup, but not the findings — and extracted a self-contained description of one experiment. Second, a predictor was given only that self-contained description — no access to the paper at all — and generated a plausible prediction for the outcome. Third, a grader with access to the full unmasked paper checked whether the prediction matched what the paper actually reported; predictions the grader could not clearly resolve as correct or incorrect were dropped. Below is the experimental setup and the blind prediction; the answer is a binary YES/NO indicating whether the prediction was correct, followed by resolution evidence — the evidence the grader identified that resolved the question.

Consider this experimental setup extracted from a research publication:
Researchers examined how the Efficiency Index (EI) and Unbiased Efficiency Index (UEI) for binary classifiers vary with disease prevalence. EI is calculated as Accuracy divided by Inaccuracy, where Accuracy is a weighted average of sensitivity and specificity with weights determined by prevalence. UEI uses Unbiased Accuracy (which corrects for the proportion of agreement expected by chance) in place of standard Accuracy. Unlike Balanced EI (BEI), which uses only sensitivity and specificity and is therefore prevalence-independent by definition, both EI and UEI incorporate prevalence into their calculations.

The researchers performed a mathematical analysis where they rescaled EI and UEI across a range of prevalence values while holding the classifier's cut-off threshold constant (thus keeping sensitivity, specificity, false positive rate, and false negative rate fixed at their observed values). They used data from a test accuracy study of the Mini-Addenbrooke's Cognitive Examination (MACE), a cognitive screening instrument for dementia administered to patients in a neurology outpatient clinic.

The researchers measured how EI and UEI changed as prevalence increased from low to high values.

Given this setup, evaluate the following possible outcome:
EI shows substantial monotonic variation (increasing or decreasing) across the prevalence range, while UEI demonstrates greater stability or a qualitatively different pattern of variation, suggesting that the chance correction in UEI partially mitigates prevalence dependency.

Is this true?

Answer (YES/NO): NO